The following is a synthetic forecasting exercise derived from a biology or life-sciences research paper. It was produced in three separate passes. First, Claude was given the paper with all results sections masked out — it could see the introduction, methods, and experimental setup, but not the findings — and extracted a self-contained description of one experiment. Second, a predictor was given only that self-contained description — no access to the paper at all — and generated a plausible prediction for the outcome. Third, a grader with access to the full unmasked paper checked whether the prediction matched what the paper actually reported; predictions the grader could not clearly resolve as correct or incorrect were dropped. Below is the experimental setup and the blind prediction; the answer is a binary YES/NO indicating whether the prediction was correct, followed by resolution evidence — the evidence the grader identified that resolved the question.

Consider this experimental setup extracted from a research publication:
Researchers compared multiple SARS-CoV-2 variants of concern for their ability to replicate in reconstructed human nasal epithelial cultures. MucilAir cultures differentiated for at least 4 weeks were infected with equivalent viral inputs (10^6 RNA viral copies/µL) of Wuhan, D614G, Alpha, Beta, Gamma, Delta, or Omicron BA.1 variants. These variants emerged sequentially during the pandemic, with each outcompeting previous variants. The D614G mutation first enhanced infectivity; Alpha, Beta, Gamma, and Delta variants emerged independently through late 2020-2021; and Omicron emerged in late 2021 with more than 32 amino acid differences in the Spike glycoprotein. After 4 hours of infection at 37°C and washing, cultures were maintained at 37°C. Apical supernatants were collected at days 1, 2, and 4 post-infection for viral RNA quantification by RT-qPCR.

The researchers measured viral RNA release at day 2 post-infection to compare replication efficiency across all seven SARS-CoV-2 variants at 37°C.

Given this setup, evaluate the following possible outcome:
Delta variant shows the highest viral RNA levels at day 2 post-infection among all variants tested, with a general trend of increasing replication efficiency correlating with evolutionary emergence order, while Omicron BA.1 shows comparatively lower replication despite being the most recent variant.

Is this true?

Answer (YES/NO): NO